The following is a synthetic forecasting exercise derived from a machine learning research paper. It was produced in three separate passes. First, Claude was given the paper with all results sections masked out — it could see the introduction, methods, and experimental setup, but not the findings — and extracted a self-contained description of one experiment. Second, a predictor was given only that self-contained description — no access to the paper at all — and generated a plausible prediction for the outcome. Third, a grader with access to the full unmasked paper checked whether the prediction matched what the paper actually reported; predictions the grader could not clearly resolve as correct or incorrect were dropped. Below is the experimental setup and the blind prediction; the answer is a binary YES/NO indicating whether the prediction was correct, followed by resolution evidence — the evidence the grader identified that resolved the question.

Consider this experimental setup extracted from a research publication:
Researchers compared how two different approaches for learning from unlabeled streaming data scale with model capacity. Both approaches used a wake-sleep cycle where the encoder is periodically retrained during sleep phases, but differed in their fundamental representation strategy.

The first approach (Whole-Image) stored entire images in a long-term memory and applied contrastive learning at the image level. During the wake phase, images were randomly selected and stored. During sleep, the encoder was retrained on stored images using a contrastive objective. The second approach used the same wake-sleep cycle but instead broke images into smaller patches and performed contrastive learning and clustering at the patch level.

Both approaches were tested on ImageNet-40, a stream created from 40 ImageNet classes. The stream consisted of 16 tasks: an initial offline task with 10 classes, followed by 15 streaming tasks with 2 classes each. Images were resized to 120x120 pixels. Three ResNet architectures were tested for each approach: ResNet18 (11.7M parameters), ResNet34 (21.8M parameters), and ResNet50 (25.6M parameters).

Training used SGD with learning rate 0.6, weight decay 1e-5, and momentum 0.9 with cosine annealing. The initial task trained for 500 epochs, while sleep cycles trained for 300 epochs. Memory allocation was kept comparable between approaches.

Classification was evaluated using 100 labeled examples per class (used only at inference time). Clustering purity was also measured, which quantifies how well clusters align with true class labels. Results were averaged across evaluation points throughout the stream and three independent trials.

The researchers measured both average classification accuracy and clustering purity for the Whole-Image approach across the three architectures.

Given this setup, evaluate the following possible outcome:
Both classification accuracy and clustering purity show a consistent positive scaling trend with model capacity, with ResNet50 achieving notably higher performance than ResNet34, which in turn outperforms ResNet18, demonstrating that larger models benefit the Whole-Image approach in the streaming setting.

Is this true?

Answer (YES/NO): YES